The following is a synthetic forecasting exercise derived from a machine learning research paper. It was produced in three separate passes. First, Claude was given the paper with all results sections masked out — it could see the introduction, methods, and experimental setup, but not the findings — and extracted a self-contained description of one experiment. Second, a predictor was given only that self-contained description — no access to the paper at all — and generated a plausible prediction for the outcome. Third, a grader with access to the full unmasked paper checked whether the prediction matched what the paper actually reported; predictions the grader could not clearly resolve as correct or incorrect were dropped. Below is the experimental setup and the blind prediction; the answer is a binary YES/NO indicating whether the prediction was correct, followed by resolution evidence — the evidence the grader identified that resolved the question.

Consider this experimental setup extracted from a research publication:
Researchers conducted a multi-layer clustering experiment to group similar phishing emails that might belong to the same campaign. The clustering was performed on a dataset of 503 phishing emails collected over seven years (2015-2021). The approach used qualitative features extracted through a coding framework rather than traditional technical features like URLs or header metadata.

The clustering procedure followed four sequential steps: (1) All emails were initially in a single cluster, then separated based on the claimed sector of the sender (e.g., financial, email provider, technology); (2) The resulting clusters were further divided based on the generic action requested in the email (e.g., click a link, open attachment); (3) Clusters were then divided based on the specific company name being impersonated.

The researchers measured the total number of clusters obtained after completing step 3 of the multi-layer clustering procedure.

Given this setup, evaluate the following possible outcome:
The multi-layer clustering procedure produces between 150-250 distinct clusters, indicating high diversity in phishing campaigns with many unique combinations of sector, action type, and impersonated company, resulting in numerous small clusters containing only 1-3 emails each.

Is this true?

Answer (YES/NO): NO